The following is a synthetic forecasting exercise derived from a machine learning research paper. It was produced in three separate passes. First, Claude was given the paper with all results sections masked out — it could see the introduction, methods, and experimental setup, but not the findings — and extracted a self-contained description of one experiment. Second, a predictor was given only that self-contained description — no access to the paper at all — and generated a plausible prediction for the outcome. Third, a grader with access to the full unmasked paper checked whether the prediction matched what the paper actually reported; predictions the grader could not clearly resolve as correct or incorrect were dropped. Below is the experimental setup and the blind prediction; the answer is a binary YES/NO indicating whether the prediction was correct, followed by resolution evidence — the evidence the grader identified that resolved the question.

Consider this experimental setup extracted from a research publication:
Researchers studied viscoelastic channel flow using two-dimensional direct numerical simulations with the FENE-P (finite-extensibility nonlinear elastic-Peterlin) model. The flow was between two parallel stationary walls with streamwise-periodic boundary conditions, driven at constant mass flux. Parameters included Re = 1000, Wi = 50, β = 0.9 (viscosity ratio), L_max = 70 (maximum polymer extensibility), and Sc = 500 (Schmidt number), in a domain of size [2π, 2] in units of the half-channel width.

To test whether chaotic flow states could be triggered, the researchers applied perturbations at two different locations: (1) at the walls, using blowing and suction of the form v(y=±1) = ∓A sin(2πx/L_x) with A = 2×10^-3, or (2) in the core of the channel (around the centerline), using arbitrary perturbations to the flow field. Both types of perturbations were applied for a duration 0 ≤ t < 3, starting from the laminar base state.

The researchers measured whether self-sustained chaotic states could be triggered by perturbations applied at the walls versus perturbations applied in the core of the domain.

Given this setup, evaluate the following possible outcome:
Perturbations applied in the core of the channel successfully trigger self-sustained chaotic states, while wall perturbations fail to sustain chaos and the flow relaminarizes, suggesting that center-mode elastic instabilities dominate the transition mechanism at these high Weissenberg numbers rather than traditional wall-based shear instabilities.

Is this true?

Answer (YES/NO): NO